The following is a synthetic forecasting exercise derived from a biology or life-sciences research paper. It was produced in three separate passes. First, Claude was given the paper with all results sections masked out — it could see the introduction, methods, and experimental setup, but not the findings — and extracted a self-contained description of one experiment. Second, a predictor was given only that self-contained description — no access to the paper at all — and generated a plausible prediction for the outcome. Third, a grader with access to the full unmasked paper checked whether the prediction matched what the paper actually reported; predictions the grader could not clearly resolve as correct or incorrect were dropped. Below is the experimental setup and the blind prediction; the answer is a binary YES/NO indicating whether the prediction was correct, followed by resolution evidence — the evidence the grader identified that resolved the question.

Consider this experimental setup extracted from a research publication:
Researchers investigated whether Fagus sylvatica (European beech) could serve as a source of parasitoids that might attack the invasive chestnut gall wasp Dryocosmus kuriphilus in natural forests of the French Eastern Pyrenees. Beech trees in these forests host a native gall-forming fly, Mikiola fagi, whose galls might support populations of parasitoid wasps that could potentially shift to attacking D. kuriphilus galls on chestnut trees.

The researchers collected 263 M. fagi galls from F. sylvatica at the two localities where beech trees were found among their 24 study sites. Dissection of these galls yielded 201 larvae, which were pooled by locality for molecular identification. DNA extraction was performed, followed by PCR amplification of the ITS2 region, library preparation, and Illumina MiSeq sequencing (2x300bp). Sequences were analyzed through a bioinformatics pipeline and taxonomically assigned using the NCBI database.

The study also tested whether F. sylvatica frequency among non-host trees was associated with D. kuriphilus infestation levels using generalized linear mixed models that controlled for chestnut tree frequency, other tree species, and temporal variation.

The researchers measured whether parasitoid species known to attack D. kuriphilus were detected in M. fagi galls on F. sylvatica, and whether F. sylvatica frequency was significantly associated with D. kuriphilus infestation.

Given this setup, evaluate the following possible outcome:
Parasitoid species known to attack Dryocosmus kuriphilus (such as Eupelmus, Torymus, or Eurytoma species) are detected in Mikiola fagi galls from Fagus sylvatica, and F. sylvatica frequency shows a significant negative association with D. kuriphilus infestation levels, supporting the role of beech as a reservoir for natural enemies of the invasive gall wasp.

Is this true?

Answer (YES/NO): NO